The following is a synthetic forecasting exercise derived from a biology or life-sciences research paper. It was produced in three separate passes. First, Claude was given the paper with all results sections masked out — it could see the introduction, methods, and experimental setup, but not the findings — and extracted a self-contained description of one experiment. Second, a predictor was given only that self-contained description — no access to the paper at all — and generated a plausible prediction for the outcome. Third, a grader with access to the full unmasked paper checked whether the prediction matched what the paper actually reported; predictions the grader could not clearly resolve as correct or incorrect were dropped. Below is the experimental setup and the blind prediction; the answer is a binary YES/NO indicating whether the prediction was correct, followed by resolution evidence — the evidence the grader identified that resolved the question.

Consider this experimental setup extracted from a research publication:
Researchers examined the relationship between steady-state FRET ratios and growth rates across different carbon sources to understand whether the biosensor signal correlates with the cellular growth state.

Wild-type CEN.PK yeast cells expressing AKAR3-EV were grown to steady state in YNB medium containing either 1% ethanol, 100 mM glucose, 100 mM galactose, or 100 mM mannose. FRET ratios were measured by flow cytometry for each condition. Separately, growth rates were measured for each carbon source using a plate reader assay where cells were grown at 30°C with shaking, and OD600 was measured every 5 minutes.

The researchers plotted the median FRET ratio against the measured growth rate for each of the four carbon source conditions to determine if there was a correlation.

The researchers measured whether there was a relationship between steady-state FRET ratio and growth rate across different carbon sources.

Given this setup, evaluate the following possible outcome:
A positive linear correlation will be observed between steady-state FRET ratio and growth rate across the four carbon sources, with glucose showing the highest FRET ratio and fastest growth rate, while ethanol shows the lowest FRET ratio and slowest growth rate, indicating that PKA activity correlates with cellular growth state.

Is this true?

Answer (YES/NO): NO